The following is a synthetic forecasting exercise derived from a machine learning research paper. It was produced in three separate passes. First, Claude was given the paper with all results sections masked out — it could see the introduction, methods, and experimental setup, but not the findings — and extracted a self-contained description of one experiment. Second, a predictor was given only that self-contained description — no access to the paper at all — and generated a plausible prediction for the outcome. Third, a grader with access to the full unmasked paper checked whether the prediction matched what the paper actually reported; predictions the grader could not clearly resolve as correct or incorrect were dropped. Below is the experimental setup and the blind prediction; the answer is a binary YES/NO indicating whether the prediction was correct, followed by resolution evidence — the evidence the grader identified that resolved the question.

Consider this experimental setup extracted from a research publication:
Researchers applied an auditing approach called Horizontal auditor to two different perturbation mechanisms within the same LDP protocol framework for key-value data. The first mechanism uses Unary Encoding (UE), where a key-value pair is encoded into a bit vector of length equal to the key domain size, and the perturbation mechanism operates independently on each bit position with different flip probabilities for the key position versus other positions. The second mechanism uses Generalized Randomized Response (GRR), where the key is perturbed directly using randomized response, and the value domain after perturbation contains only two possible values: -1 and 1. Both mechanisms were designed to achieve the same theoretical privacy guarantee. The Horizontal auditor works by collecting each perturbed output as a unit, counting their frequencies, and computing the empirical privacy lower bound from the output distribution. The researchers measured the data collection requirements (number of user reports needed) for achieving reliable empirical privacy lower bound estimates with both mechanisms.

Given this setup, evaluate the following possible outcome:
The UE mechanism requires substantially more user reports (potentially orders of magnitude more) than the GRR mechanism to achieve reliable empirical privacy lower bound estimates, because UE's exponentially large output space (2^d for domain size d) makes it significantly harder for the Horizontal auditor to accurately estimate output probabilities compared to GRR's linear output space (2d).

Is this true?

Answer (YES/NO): YES